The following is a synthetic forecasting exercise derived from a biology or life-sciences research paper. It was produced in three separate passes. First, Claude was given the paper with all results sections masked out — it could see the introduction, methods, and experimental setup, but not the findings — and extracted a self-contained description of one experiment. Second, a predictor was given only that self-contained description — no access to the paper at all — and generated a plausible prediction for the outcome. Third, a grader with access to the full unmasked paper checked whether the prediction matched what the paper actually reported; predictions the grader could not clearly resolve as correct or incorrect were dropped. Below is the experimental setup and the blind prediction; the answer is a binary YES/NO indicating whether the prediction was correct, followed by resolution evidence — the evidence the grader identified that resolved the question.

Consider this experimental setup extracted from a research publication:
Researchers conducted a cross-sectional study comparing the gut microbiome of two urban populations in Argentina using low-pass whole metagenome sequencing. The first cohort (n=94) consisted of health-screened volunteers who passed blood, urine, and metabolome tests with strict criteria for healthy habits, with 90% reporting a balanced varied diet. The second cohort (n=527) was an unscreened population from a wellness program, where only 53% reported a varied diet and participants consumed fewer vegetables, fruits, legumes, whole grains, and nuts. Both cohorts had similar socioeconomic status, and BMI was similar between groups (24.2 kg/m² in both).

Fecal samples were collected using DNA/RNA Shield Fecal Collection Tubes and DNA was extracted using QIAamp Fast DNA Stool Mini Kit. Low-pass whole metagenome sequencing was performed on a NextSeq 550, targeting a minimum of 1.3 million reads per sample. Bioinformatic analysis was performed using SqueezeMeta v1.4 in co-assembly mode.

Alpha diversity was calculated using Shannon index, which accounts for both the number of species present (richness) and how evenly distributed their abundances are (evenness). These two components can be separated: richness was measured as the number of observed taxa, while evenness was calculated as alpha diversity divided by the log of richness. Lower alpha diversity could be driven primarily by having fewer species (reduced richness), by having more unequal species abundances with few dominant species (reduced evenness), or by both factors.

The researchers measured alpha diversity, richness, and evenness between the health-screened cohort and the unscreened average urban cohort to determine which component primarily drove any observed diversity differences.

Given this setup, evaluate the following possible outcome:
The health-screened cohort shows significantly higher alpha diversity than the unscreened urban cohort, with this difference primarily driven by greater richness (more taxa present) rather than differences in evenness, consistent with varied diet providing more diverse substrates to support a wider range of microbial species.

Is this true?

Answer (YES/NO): NO